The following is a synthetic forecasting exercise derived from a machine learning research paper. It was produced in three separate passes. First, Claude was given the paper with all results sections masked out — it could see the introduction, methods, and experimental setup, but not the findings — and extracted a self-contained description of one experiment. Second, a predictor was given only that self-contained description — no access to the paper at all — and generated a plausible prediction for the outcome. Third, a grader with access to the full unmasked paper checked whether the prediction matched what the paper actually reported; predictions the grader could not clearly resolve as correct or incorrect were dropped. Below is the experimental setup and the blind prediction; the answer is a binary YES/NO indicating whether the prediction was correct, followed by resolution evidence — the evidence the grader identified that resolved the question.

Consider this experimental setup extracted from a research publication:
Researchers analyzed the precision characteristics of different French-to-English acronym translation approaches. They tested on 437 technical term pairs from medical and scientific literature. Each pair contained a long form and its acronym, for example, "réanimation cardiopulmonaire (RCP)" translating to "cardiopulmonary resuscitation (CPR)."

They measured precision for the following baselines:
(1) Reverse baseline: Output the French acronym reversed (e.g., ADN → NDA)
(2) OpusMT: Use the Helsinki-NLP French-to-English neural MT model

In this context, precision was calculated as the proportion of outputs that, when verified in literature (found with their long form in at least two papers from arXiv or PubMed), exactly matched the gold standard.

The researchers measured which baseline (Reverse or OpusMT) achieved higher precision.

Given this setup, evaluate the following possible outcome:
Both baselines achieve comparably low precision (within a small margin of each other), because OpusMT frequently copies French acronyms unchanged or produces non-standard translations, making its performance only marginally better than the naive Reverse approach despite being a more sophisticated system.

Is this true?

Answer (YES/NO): NO